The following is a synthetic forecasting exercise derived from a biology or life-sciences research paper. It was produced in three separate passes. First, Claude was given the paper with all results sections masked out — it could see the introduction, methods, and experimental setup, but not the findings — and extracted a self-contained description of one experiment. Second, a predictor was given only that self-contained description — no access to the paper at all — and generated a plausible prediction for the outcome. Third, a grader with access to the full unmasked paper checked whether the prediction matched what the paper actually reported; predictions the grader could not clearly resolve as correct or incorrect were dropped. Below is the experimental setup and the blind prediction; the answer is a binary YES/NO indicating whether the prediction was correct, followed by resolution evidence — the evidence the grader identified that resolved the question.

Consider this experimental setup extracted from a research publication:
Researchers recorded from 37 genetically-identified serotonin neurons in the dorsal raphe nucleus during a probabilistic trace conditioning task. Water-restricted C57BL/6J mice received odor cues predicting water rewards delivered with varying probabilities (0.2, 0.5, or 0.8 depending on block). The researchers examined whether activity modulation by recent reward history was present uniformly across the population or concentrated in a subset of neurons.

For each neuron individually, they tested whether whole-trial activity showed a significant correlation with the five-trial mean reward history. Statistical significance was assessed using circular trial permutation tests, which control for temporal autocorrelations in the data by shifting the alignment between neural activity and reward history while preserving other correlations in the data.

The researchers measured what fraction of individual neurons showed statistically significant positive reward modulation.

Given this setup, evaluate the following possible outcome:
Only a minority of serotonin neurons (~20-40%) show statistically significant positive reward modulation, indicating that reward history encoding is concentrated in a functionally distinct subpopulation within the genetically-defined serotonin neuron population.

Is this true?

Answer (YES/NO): NO